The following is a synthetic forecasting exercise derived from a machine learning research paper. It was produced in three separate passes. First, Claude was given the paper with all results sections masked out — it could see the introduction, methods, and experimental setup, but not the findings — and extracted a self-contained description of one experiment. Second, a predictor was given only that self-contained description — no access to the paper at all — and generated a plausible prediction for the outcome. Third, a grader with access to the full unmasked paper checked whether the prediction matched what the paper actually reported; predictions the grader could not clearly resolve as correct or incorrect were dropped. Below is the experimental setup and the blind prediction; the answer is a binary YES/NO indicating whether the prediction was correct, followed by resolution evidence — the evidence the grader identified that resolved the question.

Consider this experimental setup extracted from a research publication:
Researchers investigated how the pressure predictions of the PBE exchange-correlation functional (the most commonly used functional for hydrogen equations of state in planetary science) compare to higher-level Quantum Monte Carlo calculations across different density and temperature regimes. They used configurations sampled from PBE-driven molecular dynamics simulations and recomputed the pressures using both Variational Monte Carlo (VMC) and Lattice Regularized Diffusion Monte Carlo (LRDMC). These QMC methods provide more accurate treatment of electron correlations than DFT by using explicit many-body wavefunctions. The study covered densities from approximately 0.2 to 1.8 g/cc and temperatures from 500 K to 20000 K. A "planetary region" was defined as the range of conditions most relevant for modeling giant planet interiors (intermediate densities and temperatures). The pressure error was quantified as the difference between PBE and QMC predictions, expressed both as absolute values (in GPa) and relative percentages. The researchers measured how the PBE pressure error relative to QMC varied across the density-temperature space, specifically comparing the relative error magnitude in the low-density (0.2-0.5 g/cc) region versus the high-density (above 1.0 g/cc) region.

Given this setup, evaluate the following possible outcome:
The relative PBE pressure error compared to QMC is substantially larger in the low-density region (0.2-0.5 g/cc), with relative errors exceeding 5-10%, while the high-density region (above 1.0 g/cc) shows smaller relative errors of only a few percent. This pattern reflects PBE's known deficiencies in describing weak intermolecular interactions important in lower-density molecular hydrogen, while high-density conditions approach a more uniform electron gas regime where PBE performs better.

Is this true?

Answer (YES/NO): YES